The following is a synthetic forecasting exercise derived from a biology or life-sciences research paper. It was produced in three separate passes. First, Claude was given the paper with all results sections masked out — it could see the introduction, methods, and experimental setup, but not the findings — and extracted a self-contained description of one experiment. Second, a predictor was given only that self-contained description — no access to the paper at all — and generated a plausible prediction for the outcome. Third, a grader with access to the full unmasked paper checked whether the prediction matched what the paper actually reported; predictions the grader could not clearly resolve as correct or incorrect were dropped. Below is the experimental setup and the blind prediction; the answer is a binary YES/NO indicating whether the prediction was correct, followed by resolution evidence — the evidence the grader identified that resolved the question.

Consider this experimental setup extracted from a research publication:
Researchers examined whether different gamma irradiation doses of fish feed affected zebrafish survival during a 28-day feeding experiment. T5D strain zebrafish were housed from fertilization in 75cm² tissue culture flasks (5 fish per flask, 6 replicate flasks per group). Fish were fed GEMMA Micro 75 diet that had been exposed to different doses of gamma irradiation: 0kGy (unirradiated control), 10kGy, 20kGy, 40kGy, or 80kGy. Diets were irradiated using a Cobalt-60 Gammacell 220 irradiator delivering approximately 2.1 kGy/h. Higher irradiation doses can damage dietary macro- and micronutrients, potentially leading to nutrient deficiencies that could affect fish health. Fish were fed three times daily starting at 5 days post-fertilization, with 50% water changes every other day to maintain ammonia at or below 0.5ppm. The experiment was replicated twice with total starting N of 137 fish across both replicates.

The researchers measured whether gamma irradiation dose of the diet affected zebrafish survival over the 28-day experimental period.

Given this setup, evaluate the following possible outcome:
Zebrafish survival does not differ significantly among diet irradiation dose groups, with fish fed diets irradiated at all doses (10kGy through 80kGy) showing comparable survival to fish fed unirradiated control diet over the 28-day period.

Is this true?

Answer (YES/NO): YES